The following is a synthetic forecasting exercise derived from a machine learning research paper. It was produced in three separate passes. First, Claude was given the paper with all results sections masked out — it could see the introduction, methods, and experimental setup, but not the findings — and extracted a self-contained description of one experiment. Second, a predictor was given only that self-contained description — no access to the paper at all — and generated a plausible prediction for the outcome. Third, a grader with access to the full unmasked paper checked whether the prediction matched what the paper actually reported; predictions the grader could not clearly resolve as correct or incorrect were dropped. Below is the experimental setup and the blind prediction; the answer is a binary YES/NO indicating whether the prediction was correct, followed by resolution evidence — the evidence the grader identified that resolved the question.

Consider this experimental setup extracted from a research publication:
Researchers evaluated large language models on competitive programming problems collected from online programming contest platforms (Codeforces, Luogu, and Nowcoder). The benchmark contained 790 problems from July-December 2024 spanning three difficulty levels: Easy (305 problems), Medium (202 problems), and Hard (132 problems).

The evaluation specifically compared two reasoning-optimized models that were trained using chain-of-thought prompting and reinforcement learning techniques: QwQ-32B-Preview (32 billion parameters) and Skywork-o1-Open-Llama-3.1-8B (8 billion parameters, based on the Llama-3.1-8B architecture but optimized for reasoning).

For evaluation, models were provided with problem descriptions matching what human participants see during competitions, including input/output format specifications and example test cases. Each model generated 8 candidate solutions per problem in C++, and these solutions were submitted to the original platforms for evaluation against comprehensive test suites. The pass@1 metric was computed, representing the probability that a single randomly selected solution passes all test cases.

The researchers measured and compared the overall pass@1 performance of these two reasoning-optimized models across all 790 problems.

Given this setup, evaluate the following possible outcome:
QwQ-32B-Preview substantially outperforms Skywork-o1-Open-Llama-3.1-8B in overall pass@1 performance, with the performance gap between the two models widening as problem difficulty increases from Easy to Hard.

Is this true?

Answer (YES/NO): NO